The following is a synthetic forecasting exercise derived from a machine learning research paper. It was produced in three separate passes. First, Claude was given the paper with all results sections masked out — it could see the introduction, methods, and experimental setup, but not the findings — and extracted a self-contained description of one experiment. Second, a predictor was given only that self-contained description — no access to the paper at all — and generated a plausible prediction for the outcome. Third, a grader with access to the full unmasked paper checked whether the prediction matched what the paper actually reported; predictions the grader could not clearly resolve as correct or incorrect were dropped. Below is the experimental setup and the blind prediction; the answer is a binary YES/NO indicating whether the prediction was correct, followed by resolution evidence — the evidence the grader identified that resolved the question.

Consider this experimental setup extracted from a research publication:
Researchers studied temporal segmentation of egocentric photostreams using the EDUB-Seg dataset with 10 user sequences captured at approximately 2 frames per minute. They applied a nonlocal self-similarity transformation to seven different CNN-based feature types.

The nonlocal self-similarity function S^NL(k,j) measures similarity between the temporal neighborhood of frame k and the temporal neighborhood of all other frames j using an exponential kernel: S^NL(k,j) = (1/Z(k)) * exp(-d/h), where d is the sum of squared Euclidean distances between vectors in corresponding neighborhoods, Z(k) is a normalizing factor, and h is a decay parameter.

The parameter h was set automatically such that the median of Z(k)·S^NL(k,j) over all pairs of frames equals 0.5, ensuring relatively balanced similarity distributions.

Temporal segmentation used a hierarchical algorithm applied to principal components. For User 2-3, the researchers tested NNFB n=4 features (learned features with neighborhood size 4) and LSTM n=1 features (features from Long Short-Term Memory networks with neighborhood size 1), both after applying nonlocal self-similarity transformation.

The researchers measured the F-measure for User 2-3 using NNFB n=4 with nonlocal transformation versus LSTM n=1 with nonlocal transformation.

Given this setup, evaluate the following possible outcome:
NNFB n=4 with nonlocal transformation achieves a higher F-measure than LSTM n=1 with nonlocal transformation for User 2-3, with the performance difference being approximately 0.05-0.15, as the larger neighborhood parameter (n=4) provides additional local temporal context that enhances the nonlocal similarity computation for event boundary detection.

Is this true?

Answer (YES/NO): NO